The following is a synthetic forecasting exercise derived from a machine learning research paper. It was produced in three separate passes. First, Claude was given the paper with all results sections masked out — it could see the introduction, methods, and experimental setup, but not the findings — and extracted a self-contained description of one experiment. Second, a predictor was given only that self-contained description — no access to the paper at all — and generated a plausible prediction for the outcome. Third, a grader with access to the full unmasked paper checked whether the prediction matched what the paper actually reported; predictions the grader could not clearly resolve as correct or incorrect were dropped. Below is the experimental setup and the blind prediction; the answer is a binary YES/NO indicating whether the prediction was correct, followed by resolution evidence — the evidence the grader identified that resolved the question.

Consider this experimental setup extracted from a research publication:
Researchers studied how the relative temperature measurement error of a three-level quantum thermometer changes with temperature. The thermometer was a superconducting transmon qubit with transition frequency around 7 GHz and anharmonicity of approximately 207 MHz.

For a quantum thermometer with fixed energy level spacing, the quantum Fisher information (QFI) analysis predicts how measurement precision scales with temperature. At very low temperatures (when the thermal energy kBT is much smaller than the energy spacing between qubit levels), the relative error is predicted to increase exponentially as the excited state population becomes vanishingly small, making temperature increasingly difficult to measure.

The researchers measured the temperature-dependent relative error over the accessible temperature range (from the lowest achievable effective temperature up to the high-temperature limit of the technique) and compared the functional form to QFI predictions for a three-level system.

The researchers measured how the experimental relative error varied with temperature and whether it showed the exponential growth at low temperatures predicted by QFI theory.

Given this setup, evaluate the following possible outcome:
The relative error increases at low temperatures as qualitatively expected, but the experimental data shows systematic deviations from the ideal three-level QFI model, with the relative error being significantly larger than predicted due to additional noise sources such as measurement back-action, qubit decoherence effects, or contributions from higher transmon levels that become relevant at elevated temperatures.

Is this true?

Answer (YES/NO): NO